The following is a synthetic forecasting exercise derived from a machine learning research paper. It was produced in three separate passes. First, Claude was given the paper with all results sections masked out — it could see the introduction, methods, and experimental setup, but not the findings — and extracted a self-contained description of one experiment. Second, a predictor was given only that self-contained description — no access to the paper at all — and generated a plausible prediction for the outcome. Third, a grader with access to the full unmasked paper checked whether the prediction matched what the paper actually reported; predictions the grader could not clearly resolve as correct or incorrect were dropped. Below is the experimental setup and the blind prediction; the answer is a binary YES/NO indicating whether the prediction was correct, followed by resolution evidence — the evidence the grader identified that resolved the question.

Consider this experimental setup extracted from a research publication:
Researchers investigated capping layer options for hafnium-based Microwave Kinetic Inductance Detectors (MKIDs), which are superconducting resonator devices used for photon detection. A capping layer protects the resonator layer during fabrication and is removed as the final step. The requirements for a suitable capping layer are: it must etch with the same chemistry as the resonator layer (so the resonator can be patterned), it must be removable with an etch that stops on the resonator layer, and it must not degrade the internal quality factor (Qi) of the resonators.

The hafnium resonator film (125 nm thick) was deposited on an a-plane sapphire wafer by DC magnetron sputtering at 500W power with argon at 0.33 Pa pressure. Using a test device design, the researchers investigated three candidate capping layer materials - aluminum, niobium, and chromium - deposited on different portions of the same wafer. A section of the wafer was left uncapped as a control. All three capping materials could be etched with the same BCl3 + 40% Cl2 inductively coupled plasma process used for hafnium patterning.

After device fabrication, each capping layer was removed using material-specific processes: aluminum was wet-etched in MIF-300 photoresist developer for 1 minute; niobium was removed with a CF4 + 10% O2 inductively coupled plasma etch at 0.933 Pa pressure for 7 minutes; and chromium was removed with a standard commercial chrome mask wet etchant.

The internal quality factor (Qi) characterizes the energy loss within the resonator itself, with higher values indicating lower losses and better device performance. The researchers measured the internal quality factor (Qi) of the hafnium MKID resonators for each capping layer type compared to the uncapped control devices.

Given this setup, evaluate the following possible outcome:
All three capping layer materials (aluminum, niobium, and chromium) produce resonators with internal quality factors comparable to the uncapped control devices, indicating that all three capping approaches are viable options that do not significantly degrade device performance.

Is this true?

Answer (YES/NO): NO